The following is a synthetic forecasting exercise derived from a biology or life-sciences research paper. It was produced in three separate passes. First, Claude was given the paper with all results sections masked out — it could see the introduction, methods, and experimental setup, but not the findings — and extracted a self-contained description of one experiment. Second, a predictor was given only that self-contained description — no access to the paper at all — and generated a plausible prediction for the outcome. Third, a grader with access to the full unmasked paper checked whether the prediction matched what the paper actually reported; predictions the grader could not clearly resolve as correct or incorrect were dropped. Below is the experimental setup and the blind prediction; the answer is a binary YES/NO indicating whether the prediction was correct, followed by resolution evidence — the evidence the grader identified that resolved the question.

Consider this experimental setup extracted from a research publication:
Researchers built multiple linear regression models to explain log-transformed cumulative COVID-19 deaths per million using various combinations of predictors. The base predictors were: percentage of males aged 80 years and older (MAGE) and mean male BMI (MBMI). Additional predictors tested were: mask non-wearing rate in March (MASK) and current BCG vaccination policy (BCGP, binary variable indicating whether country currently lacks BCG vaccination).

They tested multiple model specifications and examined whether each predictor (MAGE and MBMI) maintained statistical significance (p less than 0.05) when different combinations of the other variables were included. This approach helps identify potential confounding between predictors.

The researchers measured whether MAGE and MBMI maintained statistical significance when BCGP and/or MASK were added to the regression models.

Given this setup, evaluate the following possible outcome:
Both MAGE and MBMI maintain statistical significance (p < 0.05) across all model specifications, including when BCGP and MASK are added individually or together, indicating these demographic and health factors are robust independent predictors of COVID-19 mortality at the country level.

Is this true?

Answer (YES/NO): NO